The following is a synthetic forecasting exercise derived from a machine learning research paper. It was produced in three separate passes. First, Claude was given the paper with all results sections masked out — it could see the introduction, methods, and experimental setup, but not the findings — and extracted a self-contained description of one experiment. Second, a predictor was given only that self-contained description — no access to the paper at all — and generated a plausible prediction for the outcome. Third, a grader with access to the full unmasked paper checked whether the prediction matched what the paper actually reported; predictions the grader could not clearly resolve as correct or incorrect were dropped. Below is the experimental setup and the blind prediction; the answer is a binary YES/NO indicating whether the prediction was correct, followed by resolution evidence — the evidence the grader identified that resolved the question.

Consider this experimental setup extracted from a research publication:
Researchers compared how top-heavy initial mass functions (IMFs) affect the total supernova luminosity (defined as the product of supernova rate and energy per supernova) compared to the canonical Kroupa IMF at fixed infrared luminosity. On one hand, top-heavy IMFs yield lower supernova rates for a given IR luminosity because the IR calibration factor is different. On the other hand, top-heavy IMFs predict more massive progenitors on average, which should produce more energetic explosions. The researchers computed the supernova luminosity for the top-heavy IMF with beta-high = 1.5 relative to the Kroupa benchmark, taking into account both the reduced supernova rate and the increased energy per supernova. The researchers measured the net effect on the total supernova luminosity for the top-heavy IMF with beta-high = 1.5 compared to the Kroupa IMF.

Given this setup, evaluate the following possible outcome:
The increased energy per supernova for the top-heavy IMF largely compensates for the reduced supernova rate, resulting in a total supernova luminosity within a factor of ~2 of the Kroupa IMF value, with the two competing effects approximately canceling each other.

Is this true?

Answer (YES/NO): YES